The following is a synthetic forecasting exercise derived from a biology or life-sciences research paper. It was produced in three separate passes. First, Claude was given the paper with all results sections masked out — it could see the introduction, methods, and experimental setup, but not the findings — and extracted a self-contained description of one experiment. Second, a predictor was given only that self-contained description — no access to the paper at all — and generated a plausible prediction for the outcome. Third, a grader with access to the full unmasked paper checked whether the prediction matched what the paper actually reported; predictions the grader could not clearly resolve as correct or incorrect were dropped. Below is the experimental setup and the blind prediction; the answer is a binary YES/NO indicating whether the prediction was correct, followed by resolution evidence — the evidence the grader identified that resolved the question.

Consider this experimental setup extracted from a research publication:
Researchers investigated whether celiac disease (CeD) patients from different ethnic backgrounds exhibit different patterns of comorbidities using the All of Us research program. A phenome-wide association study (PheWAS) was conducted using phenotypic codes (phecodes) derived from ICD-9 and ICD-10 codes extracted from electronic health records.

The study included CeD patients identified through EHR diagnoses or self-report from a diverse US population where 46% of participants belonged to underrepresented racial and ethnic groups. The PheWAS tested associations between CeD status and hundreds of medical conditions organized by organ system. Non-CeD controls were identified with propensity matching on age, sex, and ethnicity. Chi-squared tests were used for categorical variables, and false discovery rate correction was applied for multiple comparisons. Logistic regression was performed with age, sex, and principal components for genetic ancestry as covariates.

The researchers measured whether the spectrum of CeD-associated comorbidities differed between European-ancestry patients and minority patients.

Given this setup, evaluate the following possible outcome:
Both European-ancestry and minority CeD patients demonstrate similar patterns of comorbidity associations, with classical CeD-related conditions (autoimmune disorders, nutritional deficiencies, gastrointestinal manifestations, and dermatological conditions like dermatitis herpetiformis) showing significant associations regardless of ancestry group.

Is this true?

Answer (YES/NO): NO